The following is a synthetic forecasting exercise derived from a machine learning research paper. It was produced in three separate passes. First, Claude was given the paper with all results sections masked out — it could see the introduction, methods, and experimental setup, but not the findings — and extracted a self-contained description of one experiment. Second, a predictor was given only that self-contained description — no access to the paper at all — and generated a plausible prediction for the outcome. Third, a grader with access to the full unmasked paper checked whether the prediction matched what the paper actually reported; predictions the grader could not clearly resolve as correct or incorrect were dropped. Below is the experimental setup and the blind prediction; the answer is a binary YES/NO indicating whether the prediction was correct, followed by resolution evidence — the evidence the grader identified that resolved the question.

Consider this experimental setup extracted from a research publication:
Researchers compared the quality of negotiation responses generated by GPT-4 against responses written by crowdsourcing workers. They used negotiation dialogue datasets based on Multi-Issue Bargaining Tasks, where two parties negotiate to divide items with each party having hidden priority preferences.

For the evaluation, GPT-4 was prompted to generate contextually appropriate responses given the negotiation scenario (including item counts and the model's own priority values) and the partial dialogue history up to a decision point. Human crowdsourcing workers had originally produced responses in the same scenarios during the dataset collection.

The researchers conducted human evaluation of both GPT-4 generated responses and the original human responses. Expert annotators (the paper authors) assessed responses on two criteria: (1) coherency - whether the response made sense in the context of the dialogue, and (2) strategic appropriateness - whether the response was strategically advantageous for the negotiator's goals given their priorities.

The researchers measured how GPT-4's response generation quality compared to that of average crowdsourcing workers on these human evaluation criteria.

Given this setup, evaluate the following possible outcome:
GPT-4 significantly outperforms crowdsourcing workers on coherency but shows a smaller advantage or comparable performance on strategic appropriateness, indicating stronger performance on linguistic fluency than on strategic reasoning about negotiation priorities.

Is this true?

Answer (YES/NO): NO